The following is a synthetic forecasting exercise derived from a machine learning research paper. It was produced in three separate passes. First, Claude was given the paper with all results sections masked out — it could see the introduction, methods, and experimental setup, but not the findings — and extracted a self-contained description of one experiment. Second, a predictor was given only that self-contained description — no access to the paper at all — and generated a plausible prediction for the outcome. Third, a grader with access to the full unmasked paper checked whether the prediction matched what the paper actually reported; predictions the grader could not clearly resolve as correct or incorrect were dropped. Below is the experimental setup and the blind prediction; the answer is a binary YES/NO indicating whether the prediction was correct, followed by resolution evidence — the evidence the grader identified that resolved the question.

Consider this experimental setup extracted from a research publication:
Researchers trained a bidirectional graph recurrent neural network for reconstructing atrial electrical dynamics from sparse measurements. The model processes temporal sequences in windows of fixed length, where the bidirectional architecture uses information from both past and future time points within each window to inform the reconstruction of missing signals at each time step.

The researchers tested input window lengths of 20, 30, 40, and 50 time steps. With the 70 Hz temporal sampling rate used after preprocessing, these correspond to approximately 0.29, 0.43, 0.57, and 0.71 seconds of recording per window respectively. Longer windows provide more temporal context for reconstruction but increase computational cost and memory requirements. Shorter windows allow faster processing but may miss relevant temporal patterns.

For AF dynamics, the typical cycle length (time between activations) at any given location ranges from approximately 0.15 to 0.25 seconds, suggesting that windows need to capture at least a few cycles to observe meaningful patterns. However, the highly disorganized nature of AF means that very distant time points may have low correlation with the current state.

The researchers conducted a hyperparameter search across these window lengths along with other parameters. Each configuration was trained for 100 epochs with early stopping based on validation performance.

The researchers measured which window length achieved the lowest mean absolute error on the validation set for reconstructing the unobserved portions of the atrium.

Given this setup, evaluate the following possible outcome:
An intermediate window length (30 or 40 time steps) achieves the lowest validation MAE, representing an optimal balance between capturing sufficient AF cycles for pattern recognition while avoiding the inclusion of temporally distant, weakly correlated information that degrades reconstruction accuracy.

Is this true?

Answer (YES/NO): YES